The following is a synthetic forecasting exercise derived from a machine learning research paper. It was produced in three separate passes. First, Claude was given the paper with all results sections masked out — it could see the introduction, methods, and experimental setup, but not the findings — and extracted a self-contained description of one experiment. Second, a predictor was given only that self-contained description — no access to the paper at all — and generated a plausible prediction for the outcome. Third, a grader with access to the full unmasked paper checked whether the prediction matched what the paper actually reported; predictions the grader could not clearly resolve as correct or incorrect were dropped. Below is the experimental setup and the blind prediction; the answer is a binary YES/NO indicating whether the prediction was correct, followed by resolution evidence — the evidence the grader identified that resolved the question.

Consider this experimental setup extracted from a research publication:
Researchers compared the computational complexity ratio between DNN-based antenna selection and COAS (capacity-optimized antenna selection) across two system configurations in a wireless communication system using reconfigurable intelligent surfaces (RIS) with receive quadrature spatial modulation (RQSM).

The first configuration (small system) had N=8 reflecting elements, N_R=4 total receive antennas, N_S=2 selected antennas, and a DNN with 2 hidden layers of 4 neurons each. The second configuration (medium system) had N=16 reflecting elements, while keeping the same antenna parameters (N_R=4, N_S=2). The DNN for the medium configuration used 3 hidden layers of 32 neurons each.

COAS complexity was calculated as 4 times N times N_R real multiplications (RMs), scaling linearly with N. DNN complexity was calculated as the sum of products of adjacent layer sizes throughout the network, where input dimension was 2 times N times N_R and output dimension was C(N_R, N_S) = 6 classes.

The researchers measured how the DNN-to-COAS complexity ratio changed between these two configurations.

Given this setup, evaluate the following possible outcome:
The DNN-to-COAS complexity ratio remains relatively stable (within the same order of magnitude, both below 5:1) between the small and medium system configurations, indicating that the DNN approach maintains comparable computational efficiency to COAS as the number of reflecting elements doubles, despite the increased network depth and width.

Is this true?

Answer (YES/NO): NO